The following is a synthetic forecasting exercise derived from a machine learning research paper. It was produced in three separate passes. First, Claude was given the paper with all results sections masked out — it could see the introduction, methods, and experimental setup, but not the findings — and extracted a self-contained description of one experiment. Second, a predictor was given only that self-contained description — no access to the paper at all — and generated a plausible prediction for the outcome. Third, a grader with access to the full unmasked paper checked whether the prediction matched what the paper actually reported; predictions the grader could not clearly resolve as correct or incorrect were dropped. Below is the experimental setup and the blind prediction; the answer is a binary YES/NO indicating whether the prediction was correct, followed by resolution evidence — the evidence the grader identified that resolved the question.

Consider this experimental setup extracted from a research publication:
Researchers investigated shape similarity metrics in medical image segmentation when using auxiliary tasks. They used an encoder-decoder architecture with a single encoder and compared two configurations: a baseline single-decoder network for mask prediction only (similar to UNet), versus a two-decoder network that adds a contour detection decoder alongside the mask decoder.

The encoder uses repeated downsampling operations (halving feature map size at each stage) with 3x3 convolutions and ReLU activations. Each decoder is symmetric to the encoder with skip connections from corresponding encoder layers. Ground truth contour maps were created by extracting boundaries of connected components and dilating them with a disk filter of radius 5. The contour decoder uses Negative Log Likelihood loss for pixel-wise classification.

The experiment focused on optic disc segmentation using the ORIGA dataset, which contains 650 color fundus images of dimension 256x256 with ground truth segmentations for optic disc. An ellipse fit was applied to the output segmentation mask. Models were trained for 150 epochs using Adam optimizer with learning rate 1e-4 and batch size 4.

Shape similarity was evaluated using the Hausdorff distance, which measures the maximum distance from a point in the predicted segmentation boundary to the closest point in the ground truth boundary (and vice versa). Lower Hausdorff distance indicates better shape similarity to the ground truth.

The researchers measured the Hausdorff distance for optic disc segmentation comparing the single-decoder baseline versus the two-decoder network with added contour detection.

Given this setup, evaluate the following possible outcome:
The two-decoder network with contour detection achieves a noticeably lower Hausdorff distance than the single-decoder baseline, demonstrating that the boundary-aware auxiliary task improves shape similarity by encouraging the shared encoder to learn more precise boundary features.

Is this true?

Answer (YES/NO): NO